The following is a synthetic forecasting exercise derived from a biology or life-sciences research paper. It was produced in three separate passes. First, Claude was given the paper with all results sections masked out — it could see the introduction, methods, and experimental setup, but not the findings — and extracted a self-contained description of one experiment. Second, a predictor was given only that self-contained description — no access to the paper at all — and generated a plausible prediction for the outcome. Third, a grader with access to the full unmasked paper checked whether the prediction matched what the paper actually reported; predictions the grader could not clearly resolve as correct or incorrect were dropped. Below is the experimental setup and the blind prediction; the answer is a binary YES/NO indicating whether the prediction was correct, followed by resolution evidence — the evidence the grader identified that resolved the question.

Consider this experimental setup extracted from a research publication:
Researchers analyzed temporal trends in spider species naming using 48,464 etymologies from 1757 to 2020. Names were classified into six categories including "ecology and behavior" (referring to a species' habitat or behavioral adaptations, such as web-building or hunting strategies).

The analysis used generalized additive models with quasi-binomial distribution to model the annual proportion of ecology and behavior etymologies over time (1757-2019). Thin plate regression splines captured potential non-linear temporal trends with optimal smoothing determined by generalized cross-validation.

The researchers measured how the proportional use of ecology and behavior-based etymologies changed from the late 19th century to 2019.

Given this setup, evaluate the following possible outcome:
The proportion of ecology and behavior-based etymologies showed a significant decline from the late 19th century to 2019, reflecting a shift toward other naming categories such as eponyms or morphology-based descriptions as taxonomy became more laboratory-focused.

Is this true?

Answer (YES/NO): NO